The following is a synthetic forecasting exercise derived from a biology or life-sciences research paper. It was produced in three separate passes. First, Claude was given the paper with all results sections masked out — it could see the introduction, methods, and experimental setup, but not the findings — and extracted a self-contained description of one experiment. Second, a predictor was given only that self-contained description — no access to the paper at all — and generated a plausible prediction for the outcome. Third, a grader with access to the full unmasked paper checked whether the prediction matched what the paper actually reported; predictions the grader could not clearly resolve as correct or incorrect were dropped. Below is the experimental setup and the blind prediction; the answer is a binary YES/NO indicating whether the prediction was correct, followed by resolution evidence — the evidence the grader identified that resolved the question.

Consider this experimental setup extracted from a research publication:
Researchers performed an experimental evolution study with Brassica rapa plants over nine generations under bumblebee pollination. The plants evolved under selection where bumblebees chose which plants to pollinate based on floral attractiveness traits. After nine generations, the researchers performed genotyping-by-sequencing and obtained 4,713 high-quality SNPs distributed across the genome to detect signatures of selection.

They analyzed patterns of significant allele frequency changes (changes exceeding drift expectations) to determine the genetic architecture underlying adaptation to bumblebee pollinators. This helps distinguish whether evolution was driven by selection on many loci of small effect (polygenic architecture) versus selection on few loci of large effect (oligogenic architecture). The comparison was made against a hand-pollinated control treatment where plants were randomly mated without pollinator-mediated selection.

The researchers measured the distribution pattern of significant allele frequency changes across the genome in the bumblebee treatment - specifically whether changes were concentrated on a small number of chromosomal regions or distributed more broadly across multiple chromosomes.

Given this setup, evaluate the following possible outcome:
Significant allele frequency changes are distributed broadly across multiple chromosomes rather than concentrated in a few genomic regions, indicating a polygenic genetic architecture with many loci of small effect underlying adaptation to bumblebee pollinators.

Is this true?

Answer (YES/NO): YES